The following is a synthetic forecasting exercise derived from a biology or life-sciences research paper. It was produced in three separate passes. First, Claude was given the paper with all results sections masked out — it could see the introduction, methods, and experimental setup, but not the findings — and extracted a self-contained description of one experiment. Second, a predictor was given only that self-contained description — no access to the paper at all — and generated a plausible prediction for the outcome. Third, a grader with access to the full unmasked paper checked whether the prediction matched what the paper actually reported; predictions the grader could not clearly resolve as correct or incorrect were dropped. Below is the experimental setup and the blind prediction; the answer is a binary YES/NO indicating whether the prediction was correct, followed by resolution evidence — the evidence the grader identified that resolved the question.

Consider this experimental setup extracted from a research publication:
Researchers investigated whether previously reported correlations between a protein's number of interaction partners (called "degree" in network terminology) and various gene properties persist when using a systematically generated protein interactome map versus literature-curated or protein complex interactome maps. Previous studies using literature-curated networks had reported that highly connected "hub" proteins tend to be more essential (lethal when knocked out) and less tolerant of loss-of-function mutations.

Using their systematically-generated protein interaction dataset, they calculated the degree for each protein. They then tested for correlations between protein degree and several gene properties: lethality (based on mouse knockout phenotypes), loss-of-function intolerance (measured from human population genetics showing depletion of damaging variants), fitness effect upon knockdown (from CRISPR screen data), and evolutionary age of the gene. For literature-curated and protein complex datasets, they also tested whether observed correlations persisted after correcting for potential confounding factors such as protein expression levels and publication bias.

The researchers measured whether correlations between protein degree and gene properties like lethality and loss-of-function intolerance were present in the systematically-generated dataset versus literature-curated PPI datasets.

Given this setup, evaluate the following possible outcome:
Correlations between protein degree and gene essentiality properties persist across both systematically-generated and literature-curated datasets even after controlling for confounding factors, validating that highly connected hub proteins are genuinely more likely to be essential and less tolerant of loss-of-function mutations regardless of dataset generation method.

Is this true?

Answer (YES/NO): NO